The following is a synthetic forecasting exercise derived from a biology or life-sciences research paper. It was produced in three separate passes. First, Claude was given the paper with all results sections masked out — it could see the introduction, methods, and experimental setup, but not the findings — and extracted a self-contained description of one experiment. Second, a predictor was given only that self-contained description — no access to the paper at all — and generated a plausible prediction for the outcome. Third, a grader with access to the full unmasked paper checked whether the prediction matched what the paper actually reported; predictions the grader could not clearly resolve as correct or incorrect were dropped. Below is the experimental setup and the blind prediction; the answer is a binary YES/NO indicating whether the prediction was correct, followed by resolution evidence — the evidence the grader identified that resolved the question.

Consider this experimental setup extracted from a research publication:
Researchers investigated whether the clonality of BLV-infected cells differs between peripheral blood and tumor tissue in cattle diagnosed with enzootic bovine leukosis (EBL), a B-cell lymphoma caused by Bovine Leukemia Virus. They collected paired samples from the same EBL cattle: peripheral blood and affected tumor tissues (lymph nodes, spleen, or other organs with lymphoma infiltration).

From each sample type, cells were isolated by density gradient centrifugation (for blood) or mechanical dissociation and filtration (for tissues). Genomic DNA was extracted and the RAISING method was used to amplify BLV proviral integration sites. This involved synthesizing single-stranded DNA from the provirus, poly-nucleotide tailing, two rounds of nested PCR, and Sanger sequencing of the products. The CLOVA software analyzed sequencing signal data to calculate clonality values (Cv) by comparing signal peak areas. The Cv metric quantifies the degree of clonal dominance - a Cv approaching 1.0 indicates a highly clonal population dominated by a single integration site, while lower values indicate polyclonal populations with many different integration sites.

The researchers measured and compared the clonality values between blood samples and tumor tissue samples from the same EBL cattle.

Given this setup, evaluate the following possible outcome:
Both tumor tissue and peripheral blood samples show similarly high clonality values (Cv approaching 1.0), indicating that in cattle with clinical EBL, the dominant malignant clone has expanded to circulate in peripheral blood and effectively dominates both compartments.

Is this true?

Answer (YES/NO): NO